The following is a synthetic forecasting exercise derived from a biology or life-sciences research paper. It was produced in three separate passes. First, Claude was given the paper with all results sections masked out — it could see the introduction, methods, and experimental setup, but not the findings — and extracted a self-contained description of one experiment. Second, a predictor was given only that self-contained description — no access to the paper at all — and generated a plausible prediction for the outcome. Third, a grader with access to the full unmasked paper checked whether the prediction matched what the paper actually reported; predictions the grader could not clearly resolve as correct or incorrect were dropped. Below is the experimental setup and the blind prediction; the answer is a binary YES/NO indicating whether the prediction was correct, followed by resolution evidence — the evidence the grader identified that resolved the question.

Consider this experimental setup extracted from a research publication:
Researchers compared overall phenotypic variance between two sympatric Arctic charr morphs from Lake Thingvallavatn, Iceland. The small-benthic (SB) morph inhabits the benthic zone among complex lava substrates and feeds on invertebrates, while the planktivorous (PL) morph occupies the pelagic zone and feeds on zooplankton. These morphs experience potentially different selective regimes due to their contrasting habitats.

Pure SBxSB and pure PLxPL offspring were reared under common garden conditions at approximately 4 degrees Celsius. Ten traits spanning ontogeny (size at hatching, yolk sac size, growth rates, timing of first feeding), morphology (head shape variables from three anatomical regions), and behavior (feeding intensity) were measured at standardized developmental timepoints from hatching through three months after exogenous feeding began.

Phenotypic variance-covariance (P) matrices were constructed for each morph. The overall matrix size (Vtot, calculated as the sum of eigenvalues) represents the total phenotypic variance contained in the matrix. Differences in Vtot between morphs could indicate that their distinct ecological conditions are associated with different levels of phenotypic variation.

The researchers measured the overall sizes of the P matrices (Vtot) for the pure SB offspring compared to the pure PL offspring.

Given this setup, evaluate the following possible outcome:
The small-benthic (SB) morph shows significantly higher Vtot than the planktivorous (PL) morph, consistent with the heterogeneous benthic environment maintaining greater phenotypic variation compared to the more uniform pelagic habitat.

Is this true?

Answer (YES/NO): YES